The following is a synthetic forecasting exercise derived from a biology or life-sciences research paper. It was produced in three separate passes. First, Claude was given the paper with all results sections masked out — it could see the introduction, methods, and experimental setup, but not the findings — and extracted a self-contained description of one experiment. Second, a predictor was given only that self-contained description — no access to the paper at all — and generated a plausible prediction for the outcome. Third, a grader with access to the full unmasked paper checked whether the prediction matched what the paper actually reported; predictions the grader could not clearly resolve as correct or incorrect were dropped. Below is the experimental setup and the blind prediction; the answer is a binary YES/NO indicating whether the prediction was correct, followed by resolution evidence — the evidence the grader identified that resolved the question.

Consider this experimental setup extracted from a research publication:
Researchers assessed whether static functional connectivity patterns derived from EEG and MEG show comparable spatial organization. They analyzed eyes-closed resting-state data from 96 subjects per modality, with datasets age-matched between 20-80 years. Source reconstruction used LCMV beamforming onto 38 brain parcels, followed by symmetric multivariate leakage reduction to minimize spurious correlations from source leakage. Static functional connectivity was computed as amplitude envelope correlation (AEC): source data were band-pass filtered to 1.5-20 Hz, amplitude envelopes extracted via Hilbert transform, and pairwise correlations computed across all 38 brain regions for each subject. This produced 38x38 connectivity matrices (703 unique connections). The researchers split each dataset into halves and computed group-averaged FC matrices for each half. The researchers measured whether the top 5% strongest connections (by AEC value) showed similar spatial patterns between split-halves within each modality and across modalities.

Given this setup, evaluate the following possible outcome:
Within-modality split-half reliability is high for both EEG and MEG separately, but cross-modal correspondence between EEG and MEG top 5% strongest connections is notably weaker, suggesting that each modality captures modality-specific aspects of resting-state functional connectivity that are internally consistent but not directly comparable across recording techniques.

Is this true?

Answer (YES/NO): NO